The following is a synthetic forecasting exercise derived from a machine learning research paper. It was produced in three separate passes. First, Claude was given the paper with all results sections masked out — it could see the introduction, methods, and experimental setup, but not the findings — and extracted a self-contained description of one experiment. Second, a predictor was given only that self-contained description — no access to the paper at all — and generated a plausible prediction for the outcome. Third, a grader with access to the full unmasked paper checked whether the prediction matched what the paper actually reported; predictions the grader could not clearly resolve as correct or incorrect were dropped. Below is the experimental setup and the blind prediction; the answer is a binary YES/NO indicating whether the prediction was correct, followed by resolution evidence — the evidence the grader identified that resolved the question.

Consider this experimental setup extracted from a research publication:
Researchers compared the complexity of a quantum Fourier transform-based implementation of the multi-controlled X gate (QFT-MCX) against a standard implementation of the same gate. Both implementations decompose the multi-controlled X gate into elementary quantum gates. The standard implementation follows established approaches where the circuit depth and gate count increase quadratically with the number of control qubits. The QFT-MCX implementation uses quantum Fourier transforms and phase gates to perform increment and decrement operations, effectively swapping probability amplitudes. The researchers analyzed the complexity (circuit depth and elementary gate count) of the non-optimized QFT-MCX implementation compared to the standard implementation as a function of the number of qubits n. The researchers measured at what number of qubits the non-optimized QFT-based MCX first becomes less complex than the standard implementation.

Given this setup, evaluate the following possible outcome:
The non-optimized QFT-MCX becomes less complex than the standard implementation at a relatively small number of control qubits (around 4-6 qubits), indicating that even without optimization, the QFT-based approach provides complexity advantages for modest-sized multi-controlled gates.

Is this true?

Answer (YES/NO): YES